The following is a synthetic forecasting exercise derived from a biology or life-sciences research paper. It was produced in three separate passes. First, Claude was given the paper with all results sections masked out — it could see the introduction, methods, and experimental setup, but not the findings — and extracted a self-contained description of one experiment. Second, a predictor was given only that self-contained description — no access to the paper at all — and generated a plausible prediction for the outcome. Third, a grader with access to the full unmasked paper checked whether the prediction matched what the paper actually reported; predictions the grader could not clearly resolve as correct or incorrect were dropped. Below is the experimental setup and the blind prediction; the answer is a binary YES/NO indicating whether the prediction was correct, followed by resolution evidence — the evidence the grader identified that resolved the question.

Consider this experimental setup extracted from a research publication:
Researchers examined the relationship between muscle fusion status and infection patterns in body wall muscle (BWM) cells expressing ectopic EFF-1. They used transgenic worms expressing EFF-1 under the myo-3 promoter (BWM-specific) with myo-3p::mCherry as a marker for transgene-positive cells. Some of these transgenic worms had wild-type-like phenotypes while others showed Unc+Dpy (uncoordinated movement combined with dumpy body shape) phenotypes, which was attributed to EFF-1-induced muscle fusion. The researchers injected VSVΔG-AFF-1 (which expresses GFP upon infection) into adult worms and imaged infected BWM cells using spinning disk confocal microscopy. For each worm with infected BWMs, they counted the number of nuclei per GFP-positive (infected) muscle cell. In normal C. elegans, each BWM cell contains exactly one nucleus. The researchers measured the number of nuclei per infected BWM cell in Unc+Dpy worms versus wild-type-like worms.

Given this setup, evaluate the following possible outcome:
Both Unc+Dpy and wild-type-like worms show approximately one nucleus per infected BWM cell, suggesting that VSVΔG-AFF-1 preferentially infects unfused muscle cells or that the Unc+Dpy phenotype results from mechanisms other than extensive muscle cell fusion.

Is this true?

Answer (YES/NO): NO